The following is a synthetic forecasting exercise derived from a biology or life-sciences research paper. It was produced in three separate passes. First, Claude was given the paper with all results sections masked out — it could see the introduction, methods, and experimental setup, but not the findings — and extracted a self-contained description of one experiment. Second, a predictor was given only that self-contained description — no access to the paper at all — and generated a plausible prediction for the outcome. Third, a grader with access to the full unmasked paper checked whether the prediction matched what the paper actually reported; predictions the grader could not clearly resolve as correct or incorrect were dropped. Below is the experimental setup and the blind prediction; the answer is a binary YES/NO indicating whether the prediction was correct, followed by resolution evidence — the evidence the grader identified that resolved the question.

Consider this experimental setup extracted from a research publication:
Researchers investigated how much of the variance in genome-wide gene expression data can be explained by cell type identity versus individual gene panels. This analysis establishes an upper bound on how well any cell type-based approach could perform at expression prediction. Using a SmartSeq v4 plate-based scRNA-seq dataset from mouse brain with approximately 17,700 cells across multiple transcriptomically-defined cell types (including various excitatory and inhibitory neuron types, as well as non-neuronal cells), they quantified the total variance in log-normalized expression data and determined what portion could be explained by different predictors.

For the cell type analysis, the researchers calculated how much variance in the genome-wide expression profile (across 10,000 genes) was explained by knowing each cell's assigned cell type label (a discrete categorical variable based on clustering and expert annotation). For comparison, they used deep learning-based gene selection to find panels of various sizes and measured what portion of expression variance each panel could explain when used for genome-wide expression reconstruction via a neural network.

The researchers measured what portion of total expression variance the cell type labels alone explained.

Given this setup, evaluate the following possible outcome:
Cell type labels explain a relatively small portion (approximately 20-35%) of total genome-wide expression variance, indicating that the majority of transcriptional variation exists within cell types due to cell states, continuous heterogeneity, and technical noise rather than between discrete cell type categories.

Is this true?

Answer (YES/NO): NO